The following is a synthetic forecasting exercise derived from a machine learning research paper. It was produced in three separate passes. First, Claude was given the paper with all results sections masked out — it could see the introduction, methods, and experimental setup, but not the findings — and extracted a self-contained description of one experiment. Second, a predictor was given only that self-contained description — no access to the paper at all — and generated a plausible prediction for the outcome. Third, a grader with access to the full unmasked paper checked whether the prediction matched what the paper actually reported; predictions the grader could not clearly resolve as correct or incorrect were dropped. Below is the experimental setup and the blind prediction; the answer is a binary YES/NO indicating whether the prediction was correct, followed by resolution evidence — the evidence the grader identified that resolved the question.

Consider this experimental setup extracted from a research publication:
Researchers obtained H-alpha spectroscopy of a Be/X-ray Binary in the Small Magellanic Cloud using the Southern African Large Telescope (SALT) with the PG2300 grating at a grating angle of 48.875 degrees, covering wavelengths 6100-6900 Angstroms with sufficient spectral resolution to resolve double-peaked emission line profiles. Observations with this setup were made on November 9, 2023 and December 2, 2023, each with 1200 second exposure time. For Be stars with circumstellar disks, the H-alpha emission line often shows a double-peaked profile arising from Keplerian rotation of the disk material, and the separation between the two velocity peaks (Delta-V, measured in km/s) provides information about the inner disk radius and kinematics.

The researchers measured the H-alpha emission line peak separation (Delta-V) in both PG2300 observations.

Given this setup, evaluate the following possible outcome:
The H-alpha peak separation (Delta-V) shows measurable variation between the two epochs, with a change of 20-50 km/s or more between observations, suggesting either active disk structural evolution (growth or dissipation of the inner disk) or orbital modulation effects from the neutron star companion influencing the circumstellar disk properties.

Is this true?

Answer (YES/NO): NO